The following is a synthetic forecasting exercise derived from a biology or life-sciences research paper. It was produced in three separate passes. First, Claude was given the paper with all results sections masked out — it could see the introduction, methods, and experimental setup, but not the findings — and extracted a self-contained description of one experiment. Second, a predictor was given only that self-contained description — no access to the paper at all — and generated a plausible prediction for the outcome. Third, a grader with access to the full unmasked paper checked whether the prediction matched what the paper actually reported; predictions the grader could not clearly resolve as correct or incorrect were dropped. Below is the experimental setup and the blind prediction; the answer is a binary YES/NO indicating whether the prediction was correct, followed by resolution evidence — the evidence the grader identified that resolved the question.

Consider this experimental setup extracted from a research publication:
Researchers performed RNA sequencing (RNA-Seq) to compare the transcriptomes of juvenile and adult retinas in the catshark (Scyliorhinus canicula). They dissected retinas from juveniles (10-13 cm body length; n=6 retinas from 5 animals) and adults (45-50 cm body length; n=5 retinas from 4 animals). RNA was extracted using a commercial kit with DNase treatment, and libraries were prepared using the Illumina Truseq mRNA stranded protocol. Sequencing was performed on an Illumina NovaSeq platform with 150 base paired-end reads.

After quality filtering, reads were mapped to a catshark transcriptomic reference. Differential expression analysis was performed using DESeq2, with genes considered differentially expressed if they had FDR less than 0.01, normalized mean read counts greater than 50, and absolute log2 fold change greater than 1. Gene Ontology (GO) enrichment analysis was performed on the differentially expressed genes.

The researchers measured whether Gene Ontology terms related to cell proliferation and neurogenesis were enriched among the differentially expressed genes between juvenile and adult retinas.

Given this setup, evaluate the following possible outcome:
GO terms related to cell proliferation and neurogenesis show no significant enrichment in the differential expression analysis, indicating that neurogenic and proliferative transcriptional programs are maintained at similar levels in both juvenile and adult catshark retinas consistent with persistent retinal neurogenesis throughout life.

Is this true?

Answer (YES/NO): NO